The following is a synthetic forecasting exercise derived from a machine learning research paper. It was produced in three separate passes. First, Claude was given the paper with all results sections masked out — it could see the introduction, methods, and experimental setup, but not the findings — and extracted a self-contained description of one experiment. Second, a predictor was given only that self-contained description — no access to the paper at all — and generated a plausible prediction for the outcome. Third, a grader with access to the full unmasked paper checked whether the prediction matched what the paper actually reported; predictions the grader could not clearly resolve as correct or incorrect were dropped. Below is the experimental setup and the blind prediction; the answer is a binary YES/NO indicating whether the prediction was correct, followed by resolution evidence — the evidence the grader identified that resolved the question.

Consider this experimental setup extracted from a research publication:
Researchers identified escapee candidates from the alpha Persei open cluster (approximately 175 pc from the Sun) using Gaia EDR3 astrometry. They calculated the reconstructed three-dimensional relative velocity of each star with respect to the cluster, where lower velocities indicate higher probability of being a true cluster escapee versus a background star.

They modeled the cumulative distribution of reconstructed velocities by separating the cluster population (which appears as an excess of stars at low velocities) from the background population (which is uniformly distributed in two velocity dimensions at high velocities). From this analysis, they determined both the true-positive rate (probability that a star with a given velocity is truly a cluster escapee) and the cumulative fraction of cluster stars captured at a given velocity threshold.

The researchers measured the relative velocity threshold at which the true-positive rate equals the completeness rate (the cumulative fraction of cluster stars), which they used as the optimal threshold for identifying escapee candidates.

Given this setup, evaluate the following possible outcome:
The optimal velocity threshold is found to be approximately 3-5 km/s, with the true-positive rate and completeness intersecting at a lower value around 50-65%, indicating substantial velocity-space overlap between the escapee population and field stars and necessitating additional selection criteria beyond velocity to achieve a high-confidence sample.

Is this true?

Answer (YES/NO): YES